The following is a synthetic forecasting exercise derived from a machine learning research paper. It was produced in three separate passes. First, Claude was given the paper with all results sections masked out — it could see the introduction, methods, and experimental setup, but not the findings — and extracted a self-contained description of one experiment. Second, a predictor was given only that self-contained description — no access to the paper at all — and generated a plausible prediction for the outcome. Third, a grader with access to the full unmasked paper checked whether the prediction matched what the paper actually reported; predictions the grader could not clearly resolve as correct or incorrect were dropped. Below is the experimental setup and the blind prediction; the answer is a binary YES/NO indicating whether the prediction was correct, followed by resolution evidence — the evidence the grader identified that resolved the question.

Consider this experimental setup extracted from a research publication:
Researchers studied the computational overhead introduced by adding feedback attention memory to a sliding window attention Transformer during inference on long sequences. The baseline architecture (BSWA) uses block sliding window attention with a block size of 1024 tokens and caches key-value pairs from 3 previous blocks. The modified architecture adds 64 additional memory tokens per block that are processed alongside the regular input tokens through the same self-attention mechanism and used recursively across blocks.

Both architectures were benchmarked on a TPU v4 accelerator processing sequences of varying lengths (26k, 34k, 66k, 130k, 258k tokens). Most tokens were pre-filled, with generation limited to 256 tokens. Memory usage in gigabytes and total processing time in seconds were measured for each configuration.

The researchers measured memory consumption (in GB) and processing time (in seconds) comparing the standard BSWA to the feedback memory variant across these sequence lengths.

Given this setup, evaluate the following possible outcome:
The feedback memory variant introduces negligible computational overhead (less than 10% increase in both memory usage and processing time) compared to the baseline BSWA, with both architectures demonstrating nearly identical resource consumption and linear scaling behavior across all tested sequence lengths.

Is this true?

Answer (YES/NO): YES